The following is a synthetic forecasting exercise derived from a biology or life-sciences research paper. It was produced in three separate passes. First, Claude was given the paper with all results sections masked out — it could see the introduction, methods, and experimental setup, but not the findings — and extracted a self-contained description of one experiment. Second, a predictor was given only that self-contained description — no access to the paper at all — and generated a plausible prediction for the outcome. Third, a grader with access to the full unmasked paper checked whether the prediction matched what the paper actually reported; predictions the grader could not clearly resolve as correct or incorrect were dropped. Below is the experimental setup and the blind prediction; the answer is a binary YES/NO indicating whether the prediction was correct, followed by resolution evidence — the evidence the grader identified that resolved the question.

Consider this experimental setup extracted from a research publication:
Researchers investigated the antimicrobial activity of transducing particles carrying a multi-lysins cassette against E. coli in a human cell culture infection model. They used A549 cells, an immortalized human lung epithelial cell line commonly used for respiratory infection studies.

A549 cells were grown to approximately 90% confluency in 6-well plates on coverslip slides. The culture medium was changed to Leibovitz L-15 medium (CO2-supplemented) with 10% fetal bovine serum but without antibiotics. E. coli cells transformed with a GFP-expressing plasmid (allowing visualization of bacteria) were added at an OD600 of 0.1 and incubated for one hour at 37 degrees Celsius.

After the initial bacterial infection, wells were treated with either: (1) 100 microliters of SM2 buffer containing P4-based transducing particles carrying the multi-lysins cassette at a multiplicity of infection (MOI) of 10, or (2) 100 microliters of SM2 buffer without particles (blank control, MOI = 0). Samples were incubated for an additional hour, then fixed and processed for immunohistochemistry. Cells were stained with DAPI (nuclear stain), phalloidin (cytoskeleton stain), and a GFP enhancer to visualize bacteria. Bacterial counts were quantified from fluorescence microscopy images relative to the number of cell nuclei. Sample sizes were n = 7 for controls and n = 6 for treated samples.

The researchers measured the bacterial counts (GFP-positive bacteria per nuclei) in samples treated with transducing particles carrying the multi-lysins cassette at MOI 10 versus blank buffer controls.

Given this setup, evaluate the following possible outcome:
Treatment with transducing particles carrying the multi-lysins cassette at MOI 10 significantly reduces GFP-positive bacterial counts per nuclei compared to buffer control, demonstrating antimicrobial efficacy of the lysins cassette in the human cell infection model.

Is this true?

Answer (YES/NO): NO